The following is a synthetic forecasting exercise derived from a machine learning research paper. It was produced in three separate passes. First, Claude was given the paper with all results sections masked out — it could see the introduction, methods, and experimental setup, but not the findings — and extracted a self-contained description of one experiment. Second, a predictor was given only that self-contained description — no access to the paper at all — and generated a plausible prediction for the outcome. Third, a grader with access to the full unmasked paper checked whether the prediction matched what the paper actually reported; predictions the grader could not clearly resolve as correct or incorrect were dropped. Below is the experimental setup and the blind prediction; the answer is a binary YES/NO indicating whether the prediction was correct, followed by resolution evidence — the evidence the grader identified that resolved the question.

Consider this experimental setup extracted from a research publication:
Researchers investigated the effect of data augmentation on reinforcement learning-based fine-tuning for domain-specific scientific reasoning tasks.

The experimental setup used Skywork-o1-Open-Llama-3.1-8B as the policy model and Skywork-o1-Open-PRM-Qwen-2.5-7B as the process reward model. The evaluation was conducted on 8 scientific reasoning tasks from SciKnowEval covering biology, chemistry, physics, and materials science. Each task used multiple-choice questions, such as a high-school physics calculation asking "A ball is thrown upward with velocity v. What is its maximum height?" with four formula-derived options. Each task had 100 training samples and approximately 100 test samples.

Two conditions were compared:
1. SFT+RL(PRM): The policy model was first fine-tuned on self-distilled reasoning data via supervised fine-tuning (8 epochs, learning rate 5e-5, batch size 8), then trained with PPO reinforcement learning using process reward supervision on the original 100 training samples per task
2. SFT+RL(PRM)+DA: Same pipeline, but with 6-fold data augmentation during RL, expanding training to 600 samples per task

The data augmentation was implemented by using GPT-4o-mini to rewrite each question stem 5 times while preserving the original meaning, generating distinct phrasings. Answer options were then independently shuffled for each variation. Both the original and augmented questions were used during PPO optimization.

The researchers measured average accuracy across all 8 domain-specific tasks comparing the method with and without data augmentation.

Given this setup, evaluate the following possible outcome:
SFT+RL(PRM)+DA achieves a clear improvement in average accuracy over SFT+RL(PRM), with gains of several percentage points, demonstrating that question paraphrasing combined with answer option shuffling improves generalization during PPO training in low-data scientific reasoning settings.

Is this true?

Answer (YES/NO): NO